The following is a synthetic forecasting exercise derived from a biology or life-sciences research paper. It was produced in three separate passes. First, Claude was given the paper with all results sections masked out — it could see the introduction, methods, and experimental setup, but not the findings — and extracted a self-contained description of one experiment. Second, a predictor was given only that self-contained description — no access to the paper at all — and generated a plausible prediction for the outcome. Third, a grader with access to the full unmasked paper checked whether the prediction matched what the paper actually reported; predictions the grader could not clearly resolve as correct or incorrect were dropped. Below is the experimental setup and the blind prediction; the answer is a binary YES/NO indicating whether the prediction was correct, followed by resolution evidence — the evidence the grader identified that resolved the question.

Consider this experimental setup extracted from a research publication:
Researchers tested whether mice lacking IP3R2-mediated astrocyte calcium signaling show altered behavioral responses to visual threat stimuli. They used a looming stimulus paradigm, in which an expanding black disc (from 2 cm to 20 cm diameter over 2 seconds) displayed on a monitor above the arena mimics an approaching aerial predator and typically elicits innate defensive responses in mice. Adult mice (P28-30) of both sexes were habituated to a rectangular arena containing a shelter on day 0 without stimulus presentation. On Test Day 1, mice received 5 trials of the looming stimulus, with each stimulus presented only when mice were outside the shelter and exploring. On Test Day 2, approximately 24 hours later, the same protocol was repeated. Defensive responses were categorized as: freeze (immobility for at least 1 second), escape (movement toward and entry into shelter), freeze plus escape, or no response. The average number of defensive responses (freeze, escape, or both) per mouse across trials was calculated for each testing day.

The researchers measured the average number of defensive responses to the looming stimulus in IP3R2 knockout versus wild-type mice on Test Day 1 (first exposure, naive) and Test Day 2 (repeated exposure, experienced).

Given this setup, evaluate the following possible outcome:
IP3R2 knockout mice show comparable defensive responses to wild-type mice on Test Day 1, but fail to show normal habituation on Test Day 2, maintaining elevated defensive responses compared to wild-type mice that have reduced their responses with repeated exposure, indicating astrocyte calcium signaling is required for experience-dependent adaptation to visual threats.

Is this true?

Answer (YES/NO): NO